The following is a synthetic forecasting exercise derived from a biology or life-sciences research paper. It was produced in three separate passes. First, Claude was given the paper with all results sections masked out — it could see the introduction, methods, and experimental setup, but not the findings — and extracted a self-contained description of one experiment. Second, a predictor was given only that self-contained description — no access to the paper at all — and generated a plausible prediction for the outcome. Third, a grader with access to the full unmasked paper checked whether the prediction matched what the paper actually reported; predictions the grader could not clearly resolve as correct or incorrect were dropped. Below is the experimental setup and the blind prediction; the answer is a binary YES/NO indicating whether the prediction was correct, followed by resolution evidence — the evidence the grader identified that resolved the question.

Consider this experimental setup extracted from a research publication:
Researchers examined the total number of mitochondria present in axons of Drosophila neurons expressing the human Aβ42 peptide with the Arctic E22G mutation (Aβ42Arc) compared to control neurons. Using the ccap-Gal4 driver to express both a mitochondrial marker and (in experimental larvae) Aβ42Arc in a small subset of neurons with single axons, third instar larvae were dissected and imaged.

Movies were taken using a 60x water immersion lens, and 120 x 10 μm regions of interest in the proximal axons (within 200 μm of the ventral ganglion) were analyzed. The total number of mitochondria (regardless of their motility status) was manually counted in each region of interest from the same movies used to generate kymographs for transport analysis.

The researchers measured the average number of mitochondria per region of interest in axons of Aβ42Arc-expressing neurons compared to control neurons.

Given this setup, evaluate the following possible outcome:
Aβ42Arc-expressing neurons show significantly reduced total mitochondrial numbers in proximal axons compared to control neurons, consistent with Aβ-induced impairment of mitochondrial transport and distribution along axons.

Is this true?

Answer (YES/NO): NO